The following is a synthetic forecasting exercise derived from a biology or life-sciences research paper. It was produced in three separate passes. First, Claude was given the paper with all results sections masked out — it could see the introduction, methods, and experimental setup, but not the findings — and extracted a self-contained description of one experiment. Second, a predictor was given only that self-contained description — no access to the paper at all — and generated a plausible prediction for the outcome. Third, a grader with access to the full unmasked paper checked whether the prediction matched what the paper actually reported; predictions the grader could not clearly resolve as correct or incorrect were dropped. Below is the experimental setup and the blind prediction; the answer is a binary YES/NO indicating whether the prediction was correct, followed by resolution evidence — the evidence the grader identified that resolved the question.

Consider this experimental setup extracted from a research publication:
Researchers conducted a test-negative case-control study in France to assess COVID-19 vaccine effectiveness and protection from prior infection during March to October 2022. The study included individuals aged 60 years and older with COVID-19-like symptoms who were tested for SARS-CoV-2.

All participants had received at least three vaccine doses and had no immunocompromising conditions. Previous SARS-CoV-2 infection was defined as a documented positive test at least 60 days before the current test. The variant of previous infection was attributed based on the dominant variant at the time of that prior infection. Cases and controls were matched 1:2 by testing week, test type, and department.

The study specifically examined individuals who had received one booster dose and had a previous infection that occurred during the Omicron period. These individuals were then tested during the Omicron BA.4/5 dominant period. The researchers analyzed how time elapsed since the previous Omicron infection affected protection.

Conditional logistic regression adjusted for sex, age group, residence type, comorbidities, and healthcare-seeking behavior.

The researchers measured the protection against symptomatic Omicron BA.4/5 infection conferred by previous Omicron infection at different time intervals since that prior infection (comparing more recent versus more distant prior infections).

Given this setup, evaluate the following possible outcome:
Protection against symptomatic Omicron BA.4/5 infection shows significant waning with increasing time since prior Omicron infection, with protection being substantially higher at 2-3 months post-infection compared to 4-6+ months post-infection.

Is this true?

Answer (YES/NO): YES